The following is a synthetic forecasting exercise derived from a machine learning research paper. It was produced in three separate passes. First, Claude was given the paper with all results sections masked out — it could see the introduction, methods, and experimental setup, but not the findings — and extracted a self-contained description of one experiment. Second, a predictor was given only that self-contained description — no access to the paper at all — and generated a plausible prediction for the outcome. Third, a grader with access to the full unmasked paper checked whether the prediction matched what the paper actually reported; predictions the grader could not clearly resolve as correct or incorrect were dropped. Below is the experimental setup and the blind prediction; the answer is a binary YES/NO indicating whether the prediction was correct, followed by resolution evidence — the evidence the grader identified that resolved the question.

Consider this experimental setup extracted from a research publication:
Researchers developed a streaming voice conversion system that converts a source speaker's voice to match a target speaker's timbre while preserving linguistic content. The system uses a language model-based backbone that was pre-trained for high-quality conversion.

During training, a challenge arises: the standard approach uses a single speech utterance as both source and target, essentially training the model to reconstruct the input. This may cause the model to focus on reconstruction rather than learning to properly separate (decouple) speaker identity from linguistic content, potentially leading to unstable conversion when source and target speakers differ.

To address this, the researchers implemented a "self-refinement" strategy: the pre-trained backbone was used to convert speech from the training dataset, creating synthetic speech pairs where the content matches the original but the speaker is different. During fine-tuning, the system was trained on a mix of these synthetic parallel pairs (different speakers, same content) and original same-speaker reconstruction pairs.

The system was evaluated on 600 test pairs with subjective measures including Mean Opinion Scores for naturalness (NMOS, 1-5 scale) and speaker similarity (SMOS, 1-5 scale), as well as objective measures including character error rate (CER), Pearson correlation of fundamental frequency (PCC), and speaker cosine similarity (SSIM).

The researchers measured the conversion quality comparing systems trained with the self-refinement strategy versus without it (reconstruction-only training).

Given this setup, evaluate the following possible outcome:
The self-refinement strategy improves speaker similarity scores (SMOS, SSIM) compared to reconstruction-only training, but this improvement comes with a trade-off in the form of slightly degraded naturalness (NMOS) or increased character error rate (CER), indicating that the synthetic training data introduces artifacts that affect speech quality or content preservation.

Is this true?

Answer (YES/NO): NO